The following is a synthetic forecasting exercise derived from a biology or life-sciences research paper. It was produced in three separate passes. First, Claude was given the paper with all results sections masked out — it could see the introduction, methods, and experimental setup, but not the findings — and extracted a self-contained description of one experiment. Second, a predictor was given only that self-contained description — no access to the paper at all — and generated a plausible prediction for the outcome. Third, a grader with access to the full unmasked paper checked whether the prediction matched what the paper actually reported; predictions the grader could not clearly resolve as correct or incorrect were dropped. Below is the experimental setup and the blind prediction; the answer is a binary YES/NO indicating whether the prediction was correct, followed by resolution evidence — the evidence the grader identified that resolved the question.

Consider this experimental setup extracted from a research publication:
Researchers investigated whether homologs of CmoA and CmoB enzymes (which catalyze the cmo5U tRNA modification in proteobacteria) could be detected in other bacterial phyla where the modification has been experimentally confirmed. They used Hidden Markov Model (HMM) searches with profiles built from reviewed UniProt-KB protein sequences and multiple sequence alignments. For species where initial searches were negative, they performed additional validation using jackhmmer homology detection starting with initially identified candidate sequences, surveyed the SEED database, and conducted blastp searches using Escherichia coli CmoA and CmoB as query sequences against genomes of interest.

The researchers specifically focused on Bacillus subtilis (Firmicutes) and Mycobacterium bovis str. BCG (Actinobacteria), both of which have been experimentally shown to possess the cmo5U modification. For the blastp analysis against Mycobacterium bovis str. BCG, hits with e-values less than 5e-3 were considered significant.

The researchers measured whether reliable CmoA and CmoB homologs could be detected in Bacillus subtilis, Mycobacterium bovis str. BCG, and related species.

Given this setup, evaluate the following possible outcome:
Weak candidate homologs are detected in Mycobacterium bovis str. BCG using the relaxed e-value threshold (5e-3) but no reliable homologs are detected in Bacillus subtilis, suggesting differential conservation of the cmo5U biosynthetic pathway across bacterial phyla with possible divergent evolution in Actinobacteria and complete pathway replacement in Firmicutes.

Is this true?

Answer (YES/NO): NO